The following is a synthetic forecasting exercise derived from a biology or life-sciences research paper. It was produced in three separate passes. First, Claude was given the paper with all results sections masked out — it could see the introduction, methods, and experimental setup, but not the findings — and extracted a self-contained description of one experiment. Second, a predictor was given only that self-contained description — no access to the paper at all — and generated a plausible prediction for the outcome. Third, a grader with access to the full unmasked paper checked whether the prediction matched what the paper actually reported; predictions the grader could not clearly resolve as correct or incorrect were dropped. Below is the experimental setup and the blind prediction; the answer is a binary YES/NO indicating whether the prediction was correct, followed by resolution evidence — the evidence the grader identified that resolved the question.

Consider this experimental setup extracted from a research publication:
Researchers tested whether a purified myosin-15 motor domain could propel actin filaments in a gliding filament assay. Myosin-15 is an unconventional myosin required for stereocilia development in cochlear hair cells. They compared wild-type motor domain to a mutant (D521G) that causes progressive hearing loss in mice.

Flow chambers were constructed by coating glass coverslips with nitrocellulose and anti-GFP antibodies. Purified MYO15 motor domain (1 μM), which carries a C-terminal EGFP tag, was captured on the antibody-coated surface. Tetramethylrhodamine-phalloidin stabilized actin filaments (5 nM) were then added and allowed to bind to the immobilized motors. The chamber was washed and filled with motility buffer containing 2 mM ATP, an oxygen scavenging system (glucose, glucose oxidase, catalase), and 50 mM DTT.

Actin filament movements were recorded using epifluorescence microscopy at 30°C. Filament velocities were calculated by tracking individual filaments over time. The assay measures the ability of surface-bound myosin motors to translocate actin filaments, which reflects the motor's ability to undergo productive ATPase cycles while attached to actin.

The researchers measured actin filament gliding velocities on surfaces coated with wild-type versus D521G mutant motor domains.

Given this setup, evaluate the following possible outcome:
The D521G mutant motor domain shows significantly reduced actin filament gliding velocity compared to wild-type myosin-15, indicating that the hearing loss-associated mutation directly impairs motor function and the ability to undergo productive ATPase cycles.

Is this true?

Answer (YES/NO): YES